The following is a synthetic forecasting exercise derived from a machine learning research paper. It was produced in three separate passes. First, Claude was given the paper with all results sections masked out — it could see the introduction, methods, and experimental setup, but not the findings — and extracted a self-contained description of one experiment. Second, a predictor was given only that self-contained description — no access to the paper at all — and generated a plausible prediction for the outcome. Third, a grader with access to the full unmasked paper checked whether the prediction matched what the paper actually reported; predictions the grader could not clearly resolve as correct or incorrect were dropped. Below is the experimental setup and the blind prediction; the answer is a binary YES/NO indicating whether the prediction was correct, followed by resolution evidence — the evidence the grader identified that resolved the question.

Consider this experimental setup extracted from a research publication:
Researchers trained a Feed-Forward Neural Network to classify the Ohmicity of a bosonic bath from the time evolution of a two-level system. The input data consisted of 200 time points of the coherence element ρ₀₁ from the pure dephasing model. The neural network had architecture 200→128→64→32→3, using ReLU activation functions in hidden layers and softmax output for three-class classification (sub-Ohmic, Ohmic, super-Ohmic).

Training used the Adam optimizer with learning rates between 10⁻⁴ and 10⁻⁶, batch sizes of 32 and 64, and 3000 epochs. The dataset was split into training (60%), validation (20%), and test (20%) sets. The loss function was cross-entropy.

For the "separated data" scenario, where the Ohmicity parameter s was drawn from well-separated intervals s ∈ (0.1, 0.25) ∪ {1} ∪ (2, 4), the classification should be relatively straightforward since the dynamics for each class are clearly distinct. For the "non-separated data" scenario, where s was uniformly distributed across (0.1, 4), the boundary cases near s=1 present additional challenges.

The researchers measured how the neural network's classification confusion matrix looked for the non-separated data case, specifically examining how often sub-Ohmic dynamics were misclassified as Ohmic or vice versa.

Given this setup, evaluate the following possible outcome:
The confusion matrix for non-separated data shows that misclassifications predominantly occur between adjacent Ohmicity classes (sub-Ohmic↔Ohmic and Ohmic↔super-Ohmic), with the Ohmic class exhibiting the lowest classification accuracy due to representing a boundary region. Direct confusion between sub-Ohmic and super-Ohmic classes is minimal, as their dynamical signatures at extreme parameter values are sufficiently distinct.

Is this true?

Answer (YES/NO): YES